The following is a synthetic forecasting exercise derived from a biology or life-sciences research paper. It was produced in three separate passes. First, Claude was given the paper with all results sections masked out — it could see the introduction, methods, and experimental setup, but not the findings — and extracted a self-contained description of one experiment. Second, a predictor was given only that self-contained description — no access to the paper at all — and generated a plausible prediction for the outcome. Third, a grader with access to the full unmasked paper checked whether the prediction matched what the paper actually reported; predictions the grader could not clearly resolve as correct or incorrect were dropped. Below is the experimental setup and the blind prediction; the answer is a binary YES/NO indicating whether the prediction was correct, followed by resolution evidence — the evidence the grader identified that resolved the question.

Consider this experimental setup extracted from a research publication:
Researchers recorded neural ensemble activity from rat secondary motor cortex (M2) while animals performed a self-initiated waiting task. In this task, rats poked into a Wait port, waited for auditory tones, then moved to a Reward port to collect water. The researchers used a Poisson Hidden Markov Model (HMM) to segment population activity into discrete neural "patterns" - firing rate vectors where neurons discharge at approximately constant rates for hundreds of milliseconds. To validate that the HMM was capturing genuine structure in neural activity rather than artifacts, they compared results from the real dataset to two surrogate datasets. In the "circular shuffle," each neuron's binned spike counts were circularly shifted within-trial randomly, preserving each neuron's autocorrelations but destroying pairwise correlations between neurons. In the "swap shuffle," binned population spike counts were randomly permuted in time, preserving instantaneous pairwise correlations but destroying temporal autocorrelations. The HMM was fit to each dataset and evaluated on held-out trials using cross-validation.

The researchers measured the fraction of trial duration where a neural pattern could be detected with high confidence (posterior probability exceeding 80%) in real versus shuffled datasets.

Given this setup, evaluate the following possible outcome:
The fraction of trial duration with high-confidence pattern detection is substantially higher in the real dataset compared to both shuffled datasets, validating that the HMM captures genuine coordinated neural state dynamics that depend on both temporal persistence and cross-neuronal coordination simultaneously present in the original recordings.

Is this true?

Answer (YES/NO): YES